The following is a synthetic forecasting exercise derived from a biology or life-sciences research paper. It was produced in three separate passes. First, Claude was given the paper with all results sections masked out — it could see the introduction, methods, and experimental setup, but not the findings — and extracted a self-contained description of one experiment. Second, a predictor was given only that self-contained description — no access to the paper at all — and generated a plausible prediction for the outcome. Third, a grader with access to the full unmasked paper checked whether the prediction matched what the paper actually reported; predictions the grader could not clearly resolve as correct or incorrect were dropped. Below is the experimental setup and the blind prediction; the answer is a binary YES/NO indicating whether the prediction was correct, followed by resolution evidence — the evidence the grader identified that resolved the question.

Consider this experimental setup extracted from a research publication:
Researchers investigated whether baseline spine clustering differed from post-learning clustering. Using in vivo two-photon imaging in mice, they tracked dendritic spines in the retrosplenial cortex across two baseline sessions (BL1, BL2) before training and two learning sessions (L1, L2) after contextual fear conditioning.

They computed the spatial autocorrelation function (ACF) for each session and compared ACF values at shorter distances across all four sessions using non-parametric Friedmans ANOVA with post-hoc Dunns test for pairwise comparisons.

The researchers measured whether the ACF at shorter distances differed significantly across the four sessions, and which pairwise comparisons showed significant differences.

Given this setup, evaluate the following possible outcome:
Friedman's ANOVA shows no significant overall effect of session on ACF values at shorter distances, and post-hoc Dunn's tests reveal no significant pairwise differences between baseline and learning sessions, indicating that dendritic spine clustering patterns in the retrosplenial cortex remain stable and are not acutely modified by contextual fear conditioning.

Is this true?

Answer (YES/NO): NO